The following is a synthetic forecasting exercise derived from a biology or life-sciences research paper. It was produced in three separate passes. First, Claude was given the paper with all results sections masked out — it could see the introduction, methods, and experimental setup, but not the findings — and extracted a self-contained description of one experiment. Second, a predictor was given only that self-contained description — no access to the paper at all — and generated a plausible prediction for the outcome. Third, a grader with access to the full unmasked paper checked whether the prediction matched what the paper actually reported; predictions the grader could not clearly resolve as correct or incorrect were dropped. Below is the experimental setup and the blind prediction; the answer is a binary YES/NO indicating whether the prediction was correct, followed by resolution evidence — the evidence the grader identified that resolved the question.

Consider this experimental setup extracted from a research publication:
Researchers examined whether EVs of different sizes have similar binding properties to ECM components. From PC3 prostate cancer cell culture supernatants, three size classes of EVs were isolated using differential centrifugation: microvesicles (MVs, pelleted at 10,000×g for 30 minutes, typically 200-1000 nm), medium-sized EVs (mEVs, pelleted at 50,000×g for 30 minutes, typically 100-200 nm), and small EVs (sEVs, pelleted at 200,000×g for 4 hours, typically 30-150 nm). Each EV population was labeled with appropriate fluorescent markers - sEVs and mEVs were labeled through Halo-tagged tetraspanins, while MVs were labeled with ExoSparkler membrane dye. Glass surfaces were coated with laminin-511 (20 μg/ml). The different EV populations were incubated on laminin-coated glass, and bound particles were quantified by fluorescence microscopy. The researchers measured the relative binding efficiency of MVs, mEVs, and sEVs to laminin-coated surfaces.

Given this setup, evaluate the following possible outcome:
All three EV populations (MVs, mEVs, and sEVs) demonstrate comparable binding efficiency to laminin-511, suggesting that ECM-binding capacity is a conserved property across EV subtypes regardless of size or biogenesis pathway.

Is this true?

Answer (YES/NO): YES